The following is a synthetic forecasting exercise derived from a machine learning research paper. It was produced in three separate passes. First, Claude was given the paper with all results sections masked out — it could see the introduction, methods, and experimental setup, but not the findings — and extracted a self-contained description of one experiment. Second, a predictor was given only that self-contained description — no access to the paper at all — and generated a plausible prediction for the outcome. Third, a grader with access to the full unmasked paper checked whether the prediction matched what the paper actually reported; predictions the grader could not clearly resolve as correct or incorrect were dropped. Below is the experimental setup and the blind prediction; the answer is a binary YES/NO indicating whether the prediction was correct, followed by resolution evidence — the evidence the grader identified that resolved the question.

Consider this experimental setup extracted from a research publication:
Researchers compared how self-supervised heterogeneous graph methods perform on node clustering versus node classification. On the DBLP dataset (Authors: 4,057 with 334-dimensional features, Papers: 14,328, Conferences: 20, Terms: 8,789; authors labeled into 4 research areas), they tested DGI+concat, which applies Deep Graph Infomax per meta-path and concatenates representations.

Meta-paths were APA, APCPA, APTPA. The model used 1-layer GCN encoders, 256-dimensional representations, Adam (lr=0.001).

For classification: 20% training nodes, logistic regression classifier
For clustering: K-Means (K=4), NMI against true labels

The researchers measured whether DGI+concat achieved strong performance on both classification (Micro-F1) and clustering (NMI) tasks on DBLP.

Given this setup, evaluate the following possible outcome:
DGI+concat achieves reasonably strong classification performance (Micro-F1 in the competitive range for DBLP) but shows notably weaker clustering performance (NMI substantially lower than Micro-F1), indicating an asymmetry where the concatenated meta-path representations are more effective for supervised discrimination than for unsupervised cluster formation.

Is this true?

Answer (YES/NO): NO